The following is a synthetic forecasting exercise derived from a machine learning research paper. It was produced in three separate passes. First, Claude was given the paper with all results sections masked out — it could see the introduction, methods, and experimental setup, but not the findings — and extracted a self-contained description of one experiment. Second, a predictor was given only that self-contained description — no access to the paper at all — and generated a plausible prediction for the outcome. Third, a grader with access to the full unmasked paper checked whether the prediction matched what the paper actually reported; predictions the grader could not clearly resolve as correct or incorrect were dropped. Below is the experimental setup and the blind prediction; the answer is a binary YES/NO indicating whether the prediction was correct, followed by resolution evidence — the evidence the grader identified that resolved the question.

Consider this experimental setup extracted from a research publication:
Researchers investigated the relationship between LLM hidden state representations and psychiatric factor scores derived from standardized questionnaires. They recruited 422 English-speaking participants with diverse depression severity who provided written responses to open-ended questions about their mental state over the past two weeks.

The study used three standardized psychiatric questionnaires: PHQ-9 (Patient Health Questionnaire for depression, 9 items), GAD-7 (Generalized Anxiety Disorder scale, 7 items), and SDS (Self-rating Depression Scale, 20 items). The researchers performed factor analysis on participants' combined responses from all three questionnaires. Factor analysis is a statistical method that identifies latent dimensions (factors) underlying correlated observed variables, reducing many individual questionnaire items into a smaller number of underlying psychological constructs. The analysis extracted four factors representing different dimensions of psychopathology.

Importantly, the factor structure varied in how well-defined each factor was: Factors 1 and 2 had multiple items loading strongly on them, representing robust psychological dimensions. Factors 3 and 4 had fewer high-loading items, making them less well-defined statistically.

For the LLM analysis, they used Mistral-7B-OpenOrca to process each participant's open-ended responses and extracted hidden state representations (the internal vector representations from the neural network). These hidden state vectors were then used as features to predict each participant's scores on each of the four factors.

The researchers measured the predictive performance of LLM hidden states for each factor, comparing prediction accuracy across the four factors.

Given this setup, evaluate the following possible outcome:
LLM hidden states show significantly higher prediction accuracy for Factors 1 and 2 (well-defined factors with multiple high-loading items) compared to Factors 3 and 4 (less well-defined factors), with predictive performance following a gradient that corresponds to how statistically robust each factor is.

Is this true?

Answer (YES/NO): NO